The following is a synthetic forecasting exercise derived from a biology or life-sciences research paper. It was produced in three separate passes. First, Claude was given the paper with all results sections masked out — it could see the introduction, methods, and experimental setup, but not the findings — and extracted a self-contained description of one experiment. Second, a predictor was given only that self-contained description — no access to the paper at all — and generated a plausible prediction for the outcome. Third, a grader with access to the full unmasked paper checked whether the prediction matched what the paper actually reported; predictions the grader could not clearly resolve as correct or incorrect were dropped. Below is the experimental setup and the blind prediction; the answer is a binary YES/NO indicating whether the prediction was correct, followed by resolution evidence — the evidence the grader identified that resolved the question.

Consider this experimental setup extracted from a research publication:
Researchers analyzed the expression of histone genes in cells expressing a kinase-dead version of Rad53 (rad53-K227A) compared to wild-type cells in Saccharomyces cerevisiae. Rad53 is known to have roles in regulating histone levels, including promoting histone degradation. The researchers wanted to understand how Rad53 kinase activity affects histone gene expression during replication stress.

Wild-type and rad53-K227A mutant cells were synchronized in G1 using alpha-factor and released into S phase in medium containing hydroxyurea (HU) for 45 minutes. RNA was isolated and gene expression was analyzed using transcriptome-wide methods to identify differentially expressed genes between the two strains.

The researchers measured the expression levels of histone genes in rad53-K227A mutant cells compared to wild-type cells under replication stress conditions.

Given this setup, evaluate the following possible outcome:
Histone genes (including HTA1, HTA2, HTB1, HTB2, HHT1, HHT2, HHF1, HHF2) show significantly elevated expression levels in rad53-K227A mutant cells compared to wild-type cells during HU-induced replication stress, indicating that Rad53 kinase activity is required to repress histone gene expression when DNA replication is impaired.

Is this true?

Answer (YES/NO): YES